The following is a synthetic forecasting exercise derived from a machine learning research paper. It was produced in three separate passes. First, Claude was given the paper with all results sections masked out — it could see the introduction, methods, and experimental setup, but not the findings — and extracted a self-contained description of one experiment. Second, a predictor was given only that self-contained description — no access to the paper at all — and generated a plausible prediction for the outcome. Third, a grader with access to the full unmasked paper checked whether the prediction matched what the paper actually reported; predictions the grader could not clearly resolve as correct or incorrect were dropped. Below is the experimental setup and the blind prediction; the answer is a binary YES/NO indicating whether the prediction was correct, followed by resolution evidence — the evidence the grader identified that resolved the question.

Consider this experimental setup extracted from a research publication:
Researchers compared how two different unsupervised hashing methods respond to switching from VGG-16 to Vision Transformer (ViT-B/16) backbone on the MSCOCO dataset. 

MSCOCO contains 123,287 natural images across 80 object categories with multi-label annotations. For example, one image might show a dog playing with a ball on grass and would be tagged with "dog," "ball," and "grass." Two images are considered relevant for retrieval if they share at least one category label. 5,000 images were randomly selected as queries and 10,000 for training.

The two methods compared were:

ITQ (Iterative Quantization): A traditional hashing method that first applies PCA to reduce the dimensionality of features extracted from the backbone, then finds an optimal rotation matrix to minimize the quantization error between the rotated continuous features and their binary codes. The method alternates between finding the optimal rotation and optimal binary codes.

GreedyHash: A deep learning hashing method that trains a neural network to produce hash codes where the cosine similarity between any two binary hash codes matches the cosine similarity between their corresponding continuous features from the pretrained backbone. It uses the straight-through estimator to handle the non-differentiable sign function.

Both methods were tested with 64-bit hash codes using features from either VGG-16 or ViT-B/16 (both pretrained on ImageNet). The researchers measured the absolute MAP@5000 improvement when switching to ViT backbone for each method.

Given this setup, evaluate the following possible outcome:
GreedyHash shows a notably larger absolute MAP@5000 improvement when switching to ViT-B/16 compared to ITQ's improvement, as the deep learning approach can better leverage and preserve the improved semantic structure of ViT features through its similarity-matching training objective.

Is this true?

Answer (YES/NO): NO